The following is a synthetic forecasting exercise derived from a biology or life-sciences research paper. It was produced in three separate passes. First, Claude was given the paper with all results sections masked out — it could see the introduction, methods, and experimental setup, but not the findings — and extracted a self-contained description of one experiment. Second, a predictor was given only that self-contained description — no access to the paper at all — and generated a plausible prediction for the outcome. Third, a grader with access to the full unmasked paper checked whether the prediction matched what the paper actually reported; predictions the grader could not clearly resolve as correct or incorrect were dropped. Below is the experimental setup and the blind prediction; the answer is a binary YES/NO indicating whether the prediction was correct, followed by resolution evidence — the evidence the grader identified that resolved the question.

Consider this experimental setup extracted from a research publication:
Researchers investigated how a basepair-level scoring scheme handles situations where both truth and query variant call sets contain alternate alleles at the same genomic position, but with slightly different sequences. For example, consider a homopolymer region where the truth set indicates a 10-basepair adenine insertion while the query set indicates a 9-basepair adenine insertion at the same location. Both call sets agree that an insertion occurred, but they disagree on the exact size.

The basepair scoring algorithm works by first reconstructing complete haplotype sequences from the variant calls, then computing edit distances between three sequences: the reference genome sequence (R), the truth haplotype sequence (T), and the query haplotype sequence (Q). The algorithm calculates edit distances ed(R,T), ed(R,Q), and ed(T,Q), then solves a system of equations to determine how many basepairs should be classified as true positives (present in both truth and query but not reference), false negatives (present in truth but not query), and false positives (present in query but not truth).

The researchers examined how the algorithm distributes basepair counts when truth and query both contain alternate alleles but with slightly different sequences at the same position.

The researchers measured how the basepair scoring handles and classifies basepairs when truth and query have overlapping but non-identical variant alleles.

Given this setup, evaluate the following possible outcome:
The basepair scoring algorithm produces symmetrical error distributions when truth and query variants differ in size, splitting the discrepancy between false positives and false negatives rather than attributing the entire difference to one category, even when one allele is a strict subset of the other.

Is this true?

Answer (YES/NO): NO